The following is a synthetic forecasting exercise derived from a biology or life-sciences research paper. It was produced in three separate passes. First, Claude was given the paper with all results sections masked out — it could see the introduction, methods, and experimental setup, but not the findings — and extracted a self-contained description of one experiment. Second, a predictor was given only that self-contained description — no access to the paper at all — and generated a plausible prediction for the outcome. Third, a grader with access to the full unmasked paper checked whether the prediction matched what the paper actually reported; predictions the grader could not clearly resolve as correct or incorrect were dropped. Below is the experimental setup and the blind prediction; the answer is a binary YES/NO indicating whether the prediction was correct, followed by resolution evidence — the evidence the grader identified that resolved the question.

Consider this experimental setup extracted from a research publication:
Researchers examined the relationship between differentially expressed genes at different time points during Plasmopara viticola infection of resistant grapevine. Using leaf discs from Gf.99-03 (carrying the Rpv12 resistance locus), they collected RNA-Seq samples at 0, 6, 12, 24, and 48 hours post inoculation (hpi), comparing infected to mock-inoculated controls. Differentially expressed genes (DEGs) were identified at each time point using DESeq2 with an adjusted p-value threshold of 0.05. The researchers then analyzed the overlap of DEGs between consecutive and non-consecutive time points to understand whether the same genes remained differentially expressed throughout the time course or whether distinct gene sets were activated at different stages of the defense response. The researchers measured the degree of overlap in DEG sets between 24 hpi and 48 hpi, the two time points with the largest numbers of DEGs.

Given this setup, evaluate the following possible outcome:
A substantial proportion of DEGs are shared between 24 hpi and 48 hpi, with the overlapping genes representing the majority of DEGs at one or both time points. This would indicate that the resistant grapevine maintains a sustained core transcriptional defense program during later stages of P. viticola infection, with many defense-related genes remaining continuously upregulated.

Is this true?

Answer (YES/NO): YES